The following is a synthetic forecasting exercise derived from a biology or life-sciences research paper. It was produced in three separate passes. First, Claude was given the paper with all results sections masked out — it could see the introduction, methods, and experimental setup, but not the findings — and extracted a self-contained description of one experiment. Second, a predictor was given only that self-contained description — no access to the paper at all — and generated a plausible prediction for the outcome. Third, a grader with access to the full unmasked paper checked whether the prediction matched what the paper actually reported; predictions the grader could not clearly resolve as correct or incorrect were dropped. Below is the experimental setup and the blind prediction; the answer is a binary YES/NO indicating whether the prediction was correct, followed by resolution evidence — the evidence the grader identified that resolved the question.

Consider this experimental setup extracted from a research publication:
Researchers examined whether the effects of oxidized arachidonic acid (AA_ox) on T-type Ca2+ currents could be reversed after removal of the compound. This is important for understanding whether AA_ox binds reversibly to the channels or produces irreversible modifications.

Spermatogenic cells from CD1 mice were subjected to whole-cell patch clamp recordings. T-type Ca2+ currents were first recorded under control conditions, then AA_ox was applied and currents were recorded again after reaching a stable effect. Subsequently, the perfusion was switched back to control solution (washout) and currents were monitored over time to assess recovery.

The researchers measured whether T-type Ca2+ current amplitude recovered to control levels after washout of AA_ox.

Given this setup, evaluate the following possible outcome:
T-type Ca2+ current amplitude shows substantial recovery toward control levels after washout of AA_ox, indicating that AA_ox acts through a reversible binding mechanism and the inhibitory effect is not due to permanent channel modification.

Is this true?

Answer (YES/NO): YES